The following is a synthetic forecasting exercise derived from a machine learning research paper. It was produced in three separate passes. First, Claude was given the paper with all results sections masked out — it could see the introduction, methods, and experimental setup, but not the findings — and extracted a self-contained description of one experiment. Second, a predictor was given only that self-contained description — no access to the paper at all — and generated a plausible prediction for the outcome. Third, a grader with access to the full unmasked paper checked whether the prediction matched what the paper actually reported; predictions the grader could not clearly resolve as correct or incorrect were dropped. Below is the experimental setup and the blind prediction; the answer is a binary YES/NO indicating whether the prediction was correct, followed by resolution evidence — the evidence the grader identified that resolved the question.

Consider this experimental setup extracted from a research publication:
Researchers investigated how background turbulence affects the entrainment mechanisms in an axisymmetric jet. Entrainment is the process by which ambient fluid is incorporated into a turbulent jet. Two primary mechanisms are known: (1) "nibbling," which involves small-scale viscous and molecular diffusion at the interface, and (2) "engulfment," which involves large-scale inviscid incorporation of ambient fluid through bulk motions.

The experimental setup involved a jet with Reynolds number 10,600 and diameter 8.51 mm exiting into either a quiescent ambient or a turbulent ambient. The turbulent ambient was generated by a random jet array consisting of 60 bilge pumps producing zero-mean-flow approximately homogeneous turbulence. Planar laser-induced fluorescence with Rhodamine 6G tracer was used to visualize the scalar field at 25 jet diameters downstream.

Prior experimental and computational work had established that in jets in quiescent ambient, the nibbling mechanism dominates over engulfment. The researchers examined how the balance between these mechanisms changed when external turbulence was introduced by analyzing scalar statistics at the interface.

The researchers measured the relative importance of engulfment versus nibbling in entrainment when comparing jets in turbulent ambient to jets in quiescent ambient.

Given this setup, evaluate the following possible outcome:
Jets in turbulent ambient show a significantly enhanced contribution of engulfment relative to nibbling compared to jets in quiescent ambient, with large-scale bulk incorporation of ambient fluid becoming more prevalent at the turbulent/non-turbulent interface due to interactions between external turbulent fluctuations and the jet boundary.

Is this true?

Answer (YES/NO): NO